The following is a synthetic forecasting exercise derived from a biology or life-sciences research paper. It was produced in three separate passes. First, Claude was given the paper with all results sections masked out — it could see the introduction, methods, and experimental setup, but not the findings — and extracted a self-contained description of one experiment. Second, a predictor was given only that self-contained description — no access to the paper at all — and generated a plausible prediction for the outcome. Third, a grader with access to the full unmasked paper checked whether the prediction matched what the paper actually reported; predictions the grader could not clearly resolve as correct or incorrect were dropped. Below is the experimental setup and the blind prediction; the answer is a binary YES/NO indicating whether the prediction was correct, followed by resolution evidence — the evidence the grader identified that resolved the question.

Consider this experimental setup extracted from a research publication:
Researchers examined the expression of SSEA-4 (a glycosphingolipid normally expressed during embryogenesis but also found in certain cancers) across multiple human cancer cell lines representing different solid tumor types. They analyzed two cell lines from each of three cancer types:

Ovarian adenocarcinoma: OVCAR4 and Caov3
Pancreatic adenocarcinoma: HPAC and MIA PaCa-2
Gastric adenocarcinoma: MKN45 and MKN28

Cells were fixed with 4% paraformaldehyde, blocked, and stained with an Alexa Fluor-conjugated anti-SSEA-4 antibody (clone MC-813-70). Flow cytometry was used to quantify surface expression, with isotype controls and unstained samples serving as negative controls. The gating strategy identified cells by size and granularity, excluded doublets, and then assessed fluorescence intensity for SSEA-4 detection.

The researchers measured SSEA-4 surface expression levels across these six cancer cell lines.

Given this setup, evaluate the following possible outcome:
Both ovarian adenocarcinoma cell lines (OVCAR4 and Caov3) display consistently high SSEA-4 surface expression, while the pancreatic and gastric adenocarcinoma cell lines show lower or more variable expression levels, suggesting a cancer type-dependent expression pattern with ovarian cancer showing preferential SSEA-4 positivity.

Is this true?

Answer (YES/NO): NO